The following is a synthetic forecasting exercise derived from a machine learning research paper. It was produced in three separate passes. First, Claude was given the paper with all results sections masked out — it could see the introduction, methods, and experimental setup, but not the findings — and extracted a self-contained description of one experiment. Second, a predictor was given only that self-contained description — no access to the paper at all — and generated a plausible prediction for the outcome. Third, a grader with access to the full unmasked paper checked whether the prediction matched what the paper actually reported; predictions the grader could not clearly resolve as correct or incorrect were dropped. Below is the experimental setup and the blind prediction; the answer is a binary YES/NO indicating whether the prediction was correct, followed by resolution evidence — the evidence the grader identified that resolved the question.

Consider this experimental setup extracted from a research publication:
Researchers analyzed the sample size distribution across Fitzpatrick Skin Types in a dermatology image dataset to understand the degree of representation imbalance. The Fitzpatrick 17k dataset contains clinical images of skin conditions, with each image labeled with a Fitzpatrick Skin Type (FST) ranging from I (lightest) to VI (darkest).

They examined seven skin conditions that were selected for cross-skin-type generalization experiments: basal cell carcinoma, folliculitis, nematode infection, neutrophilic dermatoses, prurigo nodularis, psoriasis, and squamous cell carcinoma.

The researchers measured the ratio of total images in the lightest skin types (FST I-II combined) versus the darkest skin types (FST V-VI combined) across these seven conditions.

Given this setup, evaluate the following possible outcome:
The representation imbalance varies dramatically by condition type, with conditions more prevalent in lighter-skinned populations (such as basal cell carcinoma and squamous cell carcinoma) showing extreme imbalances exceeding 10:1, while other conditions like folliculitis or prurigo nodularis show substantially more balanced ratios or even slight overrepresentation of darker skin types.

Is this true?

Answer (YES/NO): NO